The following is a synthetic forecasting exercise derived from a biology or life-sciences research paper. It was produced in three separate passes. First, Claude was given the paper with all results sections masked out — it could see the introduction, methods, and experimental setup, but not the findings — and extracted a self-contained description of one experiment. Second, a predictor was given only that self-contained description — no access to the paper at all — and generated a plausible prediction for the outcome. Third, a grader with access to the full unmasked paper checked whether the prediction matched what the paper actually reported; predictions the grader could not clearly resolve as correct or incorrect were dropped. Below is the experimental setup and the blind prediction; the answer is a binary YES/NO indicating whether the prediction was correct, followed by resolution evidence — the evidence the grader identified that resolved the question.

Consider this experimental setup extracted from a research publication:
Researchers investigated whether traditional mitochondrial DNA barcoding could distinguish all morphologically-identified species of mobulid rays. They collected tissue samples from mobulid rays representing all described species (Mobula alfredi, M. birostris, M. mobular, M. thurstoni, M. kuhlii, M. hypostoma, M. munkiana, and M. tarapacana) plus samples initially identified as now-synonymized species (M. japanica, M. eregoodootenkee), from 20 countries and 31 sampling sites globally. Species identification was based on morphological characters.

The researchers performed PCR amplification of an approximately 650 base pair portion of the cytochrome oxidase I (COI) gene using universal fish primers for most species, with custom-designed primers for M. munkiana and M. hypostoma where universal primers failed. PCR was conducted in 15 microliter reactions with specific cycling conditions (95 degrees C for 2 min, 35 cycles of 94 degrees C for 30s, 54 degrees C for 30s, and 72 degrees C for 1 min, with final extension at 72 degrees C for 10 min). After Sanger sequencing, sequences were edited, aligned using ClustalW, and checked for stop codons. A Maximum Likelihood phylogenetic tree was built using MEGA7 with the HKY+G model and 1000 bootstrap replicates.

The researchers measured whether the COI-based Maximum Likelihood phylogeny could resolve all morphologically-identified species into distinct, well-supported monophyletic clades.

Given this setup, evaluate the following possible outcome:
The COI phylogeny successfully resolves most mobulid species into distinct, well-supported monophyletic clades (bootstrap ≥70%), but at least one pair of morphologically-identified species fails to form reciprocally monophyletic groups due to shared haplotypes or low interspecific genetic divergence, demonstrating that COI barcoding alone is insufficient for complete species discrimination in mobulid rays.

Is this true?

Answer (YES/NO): NO